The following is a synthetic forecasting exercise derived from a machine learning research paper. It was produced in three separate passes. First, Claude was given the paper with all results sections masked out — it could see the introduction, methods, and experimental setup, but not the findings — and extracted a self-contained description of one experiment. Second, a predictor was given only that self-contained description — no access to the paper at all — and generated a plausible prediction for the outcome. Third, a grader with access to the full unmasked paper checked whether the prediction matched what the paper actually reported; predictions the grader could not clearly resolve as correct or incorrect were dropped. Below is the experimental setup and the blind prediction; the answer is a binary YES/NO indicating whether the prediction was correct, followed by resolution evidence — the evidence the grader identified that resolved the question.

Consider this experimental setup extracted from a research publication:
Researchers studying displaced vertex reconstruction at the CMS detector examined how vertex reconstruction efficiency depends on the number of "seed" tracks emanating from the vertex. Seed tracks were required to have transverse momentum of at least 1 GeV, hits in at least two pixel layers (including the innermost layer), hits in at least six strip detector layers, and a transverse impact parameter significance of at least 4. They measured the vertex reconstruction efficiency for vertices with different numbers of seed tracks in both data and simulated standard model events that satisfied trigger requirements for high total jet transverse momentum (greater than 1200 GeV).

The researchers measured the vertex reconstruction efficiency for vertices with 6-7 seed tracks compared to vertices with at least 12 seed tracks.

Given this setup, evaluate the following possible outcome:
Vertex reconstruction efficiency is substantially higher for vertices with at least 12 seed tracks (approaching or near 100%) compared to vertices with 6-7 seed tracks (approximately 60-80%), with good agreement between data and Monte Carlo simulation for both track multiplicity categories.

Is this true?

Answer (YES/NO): NO